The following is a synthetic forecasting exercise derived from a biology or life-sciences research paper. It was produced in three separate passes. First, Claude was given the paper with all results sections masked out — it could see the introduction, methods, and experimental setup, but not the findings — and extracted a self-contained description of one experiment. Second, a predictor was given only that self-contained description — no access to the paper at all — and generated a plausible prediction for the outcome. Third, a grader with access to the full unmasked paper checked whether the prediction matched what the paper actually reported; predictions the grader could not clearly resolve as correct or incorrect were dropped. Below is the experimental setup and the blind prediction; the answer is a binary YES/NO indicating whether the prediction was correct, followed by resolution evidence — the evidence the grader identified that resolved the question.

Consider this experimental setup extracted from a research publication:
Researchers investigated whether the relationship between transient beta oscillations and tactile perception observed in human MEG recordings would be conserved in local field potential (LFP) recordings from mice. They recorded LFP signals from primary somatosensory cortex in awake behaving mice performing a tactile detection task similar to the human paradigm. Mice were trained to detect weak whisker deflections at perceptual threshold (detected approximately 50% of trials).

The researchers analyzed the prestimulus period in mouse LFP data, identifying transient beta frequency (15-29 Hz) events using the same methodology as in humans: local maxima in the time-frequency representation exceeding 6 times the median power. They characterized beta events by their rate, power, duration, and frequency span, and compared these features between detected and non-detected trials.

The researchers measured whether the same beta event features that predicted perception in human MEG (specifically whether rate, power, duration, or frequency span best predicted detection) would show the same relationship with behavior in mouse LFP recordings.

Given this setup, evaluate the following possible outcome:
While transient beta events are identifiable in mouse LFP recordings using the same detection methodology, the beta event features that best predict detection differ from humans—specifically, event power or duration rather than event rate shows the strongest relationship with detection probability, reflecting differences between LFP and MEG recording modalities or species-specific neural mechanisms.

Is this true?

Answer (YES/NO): NO